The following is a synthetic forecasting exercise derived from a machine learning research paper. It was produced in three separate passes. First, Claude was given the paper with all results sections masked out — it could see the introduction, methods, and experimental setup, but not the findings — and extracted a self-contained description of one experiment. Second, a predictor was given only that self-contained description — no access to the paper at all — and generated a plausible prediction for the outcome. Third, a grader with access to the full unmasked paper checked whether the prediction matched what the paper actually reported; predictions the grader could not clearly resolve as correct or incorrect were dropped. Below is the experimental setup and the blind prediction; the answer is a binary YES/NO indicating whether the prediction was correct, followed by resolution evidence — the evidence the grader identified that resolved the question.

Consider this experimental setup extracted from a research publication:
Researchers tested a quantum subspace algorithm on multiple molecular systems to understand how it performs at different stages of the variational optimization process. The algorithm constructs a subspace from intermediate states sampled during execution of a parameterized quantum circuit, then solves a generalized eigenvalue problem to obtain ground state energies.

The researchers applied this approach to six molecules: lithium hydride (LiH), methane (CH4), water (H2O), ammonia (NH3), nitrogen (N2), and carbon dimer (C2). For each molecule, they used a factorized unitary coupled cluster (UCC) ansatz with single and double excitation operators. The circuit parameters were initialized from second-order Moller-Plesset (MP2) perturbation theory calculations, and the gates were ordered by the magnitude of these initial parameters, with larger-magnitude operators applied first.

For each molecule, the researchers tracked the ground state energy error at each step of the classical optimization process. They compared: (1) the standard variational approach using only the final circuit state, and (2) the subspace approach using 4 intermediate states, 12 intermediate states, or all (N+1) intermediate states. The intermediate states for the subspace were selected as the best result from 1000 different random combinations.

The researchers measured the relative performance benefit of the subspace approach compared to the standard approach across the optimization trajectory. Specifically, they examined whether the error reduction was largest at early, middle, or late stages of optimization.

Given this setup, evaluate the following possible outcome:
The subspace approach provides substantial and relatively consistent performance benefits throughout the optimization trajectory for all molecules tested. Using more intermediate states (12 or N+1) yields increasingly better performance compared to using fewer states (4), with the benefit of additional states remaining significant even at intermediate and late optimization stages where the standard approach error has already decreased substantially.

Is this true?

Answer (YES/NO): NO